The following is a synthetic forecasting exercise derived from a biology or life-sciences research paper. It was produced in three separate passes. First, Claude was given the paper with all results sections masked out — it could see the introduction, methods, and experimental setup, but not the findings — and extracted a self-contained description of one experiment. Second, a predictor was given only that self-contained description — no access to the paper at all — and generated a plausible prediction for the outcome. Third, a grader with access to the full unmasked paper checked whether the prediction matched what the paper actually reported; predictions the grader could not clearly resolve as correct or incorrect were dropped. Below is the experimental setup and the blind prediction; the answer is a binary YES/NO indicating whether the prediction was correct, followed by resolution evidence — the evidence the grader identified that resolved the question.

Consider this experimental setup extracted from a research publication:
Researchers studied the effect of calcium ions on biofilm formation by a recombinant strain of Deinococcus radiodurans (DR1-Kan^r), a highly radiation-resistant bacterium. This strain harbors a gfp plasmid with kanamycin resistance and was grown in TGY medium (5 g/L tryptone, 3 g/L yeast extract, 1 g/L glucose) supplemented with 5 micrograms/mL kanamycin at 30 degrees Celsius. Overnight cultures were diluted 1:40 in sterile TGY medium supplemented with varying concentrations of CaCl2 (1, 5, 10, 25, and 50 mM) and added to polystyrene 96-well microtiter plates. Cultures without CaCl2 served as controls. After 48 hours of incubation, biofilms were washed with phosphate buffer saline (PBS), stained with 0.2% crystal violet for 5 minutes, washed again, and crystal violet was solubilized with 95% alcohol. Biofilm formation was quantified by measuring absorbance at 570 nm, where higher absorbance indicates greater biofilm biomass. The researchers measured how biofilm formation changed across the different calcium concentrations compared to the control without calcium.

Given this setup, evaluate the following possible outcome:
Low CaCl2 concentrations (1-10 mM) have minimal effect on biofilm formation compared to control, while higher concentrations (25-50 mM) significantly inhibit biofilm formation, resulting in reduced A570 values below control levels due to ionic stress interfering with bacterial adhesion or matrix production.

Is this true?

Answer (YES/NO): NO